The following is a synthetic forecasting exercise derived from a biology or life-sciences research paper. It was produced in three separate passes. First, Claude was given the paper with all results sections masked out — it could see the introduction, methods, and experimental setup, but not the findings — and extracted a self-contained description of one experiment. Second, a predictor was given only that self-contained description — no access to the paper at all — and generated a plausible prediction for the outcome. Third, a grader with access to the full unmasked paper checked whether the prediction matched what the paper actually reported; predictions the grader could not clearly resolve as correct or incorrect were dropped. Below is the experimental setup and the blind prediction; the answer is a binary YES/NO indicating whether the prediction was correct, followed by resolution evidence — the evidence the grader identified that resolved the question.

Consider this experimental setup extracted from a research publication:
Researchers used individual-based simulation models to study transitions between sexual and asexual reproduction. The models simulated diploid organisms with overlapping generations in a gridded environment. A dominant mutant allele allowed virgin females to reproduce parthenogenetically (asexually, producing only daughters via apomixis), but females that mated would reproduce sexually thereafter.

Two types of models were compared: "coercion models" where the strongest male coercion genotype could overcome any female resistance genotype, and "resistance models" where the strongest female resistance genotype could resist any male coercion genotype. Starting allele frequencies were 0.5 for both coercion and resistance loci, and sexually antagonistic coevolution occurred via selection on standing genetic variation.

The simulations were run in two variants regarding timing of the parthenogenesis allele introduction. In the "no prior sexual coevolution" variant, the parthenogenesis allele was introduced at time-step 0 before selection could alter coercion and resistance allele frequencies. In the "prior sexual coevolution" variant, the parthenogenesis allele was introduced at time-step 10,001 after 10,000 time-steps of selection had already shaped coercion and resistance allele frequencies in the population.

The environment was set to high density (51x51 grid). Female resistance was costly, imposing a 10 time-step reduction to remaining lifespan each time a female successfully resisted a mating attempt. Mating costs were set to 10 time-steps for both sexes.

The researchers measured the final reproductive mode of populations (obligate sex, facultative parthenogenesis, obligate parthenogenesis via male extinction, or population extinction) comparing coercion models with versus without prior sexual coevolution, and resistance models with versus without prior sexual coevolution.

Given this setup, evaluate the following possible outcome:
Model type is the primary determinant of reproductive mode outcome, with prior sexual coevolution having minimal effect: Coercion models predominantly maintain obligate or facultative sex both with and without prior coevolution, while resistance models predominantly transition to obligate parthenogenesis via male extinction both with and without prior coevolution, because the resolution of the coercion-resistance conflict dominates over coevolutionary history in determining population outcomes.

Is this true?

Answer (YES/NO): NO